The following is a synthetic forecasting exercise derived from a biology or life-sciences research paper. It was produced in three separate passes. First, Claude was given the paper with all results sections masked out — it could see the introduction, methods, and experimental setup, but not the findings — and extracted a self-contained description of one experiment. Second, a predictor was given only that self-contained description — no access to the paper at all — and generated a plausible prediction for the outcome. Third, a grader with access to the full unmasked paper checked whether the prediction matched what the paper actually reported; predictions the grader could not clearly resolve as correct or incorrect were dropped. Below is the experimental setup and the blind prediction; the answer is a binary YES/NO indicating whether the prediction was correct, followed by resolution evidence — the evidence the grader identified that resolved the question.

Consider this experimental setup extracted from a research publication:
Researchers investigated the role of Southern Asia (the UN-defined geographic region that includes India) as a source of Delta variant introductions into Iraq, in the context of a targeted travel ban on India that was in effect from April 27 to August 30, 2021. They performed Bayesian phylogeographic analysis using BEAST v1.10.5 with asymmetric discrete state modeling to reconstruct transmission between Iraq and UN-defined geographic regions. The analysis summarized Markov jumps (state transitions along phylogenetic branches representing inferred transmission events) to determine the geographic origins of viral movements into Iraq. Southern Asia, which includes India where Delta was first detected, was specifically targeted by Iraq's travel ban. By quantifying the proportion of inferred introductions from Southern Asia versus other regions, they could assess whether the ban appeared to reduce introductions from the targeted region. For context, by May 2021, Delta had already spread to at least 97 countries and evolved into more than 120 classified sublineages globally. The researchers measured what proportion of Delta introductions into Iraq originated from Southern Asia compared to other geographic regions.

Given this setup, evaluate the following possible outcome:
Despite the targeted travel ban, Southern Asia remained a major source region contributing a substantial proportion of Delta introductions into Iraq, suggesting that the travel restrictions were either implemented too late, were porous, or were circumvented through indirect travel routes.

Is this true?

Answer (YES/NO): YES